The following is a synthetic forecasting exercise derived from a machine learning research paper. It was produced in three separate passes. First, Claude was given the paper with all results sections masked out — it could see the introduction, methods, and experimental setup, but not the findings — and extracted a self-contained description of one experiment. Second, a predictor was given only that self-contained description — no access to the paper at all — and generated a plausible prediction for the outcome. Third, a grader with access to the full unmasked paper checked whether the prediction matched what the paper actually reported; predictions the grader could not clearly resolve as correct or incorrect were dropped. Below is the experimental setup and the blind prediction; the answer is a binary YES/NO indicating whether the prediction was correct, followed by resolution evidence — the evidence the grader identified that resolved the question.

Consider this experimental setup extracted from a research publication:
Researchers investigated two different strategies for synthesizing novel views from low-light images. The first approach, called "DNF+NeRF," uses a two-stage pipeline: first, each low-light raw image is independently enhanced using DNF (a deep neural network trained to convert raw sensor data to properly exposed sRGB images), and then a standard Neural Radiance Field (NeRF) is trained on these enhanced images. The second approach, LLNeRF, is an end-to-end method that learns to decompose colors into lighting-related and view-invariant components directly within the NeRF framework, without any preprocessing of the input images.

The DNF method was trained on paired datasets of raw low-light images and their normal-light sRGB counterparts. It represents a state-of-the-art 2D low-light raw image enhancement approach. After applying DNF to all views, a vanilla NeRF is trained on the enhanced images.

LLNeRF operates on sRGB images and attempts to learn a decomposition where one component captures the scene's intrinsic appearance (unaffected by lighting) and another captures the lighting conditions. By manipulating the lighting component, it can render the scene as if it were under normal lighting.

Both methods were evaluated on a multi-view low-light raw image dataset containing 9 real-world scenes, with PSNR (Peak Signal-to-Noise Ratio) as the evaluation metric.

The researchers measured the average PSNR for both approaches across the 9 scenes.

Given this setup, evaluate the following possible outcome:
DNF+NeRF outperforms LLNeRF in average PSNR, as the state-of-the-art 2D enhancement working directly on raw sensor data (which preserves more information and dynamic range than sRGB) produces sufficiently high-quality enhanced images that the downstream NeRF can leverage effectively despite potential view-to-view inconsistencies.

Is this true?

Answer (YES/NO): YES